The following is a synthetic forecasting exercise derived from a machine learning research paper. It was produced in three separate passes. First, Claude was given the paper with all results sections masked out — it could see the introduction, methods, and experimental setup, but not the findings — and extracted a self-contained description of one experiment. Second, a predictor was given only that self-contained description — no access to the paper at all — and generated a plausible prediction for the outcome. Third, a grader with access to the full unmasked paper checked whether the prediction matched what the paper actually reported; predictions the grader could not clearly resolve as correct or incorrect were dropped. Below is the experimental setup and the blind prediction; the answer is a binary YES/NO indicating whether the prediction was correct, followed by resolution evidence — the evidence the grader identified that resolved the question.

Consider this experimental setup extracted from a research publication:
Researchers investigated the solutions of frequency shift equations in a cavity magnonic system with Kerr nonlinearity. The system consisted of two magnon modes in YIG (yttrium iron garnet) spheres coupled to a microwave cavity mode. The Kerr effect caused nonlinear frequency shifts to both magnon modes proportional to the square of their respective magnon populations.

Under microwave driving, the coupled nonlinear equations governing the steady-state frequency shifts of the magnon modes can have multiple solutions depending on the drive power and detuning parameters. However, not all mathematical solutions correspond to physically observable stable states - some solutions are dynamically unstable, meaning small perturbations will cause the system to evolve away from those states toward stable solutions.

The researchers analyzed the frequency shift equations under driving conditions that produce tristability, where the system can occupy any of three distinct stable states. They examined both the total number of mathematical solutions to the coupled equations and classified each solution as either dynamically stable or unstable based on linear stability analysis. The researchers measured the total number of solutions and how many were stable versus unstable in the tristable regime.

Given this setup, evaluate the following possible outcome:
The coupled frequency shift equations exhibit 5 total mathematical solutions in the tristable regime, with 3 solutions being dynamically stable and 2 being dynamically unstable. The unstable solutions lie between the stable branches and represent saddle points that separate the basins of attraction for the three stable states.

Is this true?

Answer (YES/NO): YES